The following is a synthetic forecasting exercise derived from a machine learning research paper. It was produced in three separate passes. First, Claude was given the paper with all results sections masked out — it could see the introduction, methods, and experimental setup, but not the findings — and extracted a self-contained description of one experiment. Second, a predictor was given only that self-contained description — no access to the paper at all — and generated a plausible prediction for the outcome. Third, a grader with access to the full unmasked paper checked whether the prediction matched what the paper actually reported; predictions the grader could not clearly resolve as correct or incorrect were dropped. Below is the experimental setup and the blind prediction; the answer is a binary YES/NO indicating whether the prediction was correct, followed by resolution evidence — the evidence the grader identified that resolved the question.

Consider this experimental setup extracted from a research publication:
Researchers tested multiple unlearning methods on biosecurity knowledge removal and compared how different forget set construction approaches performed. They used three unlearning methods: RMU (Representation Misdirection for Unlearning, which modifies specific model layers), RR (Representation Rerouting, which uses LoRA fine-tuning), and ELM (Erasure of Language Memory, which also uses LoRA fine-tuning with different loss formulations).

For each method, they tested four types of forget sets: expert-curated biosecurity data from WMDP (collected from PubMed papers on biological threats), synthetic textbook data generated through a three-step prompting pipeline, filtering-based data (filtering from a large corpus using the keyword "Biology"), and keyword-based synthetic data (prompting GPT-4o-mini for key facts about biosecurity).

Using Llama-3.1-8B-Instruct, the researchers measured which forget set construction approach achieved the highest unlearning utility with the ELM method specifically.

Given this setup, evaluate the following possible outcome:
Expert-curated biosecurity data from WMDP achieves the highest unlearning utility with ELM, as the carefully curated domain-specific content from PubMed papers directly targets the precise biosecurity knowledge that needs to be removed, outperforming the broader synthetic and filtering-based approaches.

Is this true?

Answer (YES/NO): NO